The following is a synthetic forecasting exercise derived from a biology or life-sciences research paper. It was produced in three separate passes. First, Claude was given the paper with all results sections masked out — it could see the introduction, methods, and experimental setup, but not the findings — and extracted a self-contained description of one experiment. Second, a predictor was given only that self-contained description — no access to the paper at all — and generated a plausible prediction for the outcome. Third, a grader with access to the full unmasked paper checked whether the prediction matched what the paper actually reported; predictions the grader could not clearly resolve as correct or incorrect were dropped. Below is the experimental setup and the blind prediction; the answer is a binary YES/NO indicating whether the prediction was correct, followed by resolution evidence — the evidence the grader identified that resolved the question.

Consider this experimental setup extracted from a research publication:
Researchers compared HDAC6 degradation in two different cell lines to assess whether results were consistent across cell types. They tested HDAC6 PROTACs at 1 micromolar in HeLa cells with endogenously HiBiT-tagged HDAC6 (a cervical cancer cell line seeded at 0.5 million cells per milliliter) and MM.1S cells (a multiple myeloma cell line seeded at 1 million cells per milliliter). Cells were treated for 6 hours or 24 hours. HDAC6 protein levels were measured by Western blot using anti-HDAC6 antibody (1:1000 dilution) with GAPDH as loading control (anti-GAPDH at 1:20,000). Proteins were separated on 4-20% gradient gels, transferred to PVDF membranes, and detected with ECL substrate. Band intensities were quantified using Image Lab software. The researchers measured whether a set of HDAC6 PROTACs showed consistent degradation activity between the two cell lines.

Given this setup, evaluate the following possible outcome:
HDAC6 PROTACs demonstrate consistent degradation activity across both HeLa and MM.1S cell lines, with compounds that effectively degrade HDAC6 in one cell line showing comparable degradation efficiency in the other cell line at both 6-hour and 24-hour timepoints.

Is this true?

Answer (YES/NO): NO